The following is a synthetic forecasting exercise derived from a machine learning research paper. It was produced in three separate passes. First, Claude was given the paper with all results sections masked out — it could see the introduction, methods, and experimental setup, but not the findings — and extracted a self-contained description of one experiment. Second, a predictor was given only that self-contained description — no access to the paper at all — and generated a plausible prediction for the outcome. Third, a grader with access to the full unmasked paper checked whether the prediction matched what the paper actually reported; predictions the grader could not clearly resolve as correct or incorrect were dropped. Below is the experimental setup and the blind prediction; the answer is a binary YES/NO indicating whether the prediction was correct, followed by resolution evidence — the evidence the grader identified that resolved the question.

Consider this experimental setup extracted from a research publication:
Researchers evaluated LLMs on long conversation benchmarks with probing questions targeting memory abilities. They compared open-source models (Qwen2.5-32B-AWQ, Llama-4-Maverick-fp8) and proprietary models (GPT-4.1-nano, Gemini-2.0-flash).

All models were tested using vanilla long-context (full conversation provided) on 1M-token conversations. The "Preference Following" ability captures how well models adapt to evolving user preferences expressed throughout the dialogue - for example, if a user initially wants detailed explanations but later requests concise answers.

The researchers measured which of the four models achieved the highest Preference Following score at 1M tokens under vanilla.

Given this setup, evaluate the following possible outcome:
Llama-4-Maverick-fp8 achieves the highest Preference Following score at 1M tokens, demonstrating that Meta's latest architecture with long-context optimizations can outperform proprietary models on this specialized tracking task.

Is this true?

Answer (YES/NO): YES